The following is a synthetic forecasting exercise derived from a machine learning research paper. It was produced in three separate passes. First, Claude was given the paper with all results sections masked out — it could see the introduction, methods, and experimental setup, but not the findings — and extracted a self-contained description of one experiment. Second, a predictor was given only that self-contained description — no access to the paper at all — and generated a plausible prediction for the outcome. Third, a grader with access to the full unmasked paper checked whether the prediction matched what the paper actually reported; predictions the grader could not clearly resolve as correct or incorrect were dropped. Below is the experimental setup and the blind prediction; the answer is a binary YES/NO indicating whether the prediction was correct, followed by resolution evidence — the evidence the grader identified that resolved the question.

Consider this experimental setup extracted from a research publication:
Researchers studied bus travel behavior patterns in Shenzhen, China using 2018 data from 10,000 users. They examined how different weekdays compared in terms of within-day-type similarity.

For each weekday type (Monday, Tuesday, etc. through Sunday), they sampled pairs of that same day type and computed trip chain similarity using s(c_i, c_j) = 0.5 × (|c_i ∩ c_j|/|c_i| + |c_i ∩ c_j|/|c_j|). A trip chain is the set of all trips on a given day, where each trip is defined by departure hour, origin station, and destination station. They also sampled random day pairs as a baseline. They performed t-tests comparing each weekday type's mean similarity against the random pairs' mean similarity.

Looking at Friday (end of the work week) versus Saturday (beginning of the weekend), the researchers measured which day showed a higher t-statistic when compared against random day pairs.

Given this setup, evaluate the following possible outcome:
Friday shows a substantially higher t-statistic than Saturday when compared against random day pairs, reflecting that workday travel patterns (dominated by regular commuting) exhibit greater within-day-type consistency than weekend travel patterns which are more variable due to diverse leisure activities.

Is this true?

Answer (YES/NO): NO